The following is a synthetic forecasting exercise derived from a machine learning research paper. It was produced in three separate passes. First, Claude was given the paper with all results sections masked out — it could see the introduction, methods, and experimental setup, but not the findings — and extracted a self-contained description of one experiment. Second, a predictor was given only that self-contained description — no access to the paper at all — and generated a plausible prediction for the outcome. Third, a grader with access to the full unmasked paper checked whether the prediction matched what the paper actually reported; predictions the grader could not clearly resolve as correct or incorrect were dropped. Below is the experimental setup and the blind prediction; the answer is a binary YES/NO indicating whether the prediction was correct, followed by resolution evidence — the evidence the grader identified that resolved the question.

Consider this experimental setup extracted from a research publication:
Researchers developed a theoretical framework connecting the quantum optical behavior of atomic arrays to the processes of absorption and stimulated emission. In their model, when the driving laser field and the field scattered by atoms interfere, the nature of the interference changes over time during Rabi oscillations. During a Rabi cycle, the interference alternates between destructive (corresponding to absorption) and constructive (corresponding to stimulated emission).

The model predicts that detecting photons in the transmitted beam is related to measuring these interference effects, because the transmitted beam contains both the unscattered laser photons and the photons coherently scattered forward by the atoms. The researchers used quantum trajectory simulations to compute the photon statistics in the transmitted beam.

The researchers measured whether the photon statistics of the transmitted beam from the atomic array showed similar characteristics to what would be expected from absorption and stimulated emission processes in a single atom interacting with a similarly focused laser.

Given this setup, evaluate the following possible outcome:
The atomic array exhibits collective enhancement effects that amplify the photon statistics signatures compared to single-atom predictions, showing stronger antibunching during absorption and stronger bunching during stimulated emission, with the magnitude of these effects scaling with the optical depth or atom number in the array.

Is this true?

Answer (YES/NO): NO